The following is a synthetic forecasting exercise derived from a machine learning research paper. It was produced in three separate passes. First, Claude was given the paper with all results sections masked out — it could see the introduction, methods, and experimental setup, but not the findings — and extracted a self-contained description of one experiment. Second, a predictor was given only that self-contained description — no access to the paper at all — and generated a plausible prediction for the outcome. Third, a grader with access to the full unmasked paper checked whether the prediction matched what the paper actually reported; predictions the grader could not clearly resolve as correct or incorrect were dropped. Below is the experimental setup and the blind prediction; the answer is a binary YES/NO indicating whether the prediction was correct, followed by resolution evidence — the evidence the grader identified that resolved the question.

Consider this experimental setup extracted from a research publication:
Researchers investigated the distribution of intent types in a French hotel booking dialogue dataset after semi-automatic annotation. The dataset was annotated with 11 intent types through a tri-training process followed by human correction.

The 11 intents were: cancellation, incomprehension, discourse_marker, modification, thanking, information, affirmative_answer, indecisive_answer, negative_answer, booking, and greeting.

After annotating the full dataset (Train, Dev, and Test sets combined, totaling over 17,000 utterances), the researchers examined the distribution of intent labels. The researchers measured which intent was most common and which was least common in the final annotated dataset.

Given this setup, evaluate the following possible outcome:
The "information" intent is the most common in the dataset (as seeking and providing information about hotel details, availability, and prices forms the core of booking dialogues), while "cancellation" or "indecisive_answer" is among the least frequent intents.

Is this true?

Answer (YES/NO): NO